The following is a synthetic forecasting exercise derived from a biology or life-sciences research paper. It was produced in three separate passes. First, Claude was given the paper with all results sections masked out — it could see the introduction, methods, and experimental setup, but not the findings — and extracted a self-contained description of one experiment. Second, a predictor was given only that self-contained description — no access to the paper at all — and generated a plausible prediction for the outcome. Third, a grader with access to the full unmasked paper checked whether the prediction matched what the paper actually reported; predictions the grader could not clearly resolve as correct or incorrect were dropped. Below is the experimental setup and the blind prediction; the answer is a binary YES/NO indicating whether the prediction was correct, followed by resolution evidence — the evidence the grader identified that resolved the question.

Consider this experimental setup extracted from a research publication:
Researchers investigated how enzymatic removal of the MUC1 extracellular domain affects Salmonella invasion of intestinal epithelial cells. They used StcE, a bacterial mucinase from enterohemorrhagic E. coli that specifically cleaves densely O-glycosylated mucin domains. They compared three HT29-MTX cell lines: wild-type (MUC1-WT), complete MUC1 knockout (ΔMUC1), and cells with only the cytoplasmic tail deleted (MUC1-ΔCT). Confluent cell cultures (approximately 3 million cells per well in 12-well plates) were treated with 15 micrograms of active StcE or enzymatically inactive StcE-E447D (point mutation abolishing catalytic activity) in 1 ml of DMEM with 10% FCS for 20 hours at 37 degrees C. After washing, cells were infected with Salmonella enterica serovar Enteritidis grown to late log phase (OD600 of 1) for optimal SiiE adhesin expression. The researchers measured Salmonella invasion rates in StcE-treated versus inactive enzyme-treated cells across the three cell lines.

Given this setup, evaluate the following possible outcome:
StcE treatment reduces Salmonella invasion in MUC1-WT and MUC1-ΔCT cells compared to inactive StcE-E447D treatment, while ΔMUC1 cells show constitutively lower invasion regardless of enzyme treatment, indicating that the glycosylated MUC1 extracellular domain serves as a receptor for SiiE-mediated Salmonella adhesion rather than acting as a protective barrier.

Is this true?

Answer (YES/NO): NO